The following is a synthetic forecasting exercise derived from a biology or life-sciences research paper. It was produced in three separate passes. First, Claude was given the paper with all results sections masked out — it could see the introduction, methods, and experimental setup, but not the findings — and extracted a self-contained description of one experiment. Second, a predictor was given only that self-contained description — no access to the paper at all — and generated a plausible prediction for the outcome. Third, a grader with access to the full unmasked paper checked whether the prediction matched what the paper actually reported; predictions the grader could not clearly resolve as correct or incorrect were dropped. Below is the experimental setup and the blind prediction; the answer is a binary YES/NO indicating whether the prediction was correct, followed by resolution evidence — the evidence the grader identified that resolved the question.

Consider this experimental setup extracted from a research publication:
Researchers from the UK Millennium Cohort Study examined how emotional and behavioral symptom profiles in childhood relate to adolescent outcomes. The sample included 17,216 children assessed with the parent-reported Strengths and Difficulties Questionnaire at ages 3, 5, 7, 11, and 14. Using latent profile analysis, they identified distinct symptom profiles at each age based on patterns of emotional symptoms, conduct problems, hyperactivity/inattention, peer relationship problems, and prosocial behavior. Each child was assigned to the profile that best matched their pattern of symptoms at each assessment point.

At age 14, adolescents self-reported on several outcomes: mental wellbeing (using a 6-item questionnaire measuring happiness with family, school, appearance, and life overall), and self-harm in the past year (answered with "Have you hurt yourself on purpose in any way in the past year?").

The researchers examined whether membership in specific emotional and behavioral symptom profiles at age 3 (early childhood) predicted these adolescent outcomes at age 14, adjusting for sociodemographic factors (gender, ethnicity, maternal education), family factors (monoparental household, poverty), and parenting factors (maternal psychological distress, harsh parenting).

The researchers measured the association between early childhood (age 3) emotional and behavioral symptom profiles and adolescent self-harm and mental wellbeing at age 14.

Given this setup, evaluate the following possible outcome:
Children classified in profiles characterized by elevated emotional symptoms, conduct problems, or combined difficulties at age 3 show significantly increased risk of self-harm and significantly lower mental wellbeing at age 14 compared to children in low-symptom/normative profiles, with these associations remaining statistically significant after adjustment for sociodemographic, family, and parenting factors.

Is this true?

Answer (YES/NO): NO